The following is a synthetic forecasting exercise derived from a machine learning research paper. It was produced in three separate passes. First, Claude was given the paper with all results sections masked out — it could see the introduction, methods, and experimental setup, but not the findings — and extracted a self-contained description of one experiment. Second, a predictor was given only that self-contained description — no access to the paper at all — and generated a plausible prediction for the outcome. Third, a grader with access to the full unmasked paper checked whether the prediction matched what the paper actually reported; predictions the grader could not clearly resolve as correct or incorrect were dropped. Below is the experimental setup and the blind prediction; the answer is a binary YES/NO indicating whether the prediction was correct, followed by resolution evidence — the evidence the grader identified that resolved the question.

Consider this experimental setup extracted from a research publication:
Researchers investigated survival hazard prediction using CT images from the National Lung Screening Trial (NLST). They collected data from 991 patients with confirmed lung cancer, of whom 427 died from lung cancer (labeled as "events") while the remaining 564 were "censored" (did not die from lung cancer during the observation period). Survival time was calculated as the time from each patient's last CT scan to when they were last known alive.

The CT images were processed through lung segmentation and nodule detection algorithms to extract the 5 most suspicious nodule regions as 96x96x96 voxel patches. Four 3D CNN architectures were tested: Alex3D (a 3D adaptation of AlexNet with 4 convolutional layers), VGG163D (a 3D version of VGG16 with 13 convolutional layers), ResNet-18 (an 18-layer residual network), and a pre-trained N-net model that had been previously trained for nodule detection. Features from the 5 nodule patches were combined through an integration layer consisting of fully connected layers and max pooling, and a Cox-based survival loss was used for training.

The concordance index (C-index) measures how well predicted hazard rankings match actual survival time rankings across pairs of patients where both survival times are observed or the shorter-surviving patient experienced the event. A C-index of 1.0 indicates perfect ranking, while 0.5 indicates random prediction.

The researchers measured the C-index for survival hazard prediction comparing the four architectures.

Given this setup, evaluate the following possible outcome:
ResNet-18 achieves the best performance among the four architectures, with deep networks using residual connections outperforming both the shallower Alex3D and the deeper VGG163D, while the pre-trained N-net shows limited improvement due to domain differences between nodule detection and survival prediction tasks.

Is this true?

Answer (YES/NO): NO